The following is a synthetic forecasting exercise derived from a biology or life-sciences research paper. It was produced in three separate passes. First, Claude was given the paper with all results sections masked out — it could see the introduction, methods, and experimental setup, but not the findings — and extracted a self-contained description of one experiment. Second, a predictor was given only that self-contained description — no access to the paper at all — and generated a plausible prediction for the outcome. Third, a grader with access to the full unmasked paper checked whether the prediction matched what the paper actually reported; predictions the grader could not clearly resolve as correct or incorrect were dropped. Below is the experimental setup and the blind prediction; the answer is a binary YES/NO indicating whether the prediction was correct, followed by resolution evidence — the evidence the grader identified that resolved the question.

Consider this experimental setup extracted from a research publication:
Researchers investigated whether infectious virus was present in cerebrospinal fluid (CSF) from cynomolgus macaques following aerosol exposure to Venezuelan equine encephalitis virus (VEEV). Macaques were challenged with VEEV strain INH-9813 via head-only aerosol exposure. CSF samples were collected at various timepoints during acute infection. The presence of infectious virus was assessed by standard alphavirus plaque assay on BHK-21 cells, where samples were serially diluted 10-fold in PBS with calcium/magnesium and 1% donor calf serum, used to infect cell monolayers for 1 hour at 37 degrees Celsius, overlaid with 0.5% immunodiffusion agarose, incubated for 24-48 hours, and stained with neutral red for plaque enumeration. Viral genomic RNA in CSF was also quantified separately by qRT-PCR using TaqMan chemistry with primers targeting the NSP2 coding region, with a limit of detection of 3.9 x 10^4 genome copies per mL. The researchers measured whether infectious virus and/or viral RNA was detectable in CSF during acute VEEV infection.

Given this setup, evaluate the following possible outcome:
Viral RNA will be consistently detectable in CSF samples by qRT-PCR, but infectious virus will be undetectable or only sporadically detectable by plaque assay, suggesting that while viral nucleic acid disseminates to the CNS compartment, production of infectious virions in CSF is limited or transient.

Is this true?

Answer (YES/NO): NO